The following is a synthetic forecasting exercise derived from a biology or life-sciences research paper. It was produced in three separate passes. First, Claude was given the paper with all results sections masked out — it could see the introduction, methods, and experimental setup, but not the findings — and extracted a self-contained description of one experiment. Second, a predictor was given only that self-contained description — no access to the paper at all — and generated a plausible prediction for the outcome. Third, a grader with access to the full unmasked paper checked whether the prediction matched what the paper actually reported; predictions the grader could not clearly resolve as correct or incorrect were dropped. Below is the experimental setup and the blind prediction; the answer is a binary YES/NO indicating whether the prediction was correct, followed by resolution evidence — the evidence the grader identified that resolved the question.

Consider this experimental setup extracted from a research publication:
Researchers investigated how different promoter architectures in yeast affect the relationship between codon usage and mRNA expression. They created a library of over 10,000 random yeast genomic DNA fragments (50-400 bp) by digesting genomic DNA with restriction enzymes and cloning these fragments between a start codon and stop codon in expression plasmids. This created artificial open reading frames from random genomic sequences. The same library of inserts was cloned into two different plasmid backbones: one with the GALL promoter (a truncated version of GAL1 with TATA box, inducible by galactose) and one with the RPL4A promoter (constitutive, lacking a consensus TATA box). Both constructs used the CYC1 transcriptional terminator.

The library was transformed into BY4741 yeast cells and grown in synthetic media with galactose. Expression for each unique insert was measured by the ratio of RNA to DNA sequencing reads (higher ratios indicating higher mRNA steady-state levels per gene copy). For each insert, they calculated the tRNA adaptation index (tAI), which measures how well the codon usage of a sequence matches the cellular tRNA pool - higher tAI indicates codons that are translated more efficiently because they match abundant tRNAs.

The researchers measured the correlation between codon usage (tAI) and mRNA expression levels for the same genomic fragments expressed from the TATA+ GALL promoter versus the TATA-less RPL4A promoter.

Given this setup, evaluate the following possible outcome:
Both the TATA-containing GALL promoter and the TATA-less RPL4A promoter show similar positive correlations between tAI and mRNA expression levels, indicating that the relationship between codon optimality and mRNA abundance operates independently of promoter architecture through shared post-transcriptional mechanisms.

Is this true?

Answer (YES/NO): NO